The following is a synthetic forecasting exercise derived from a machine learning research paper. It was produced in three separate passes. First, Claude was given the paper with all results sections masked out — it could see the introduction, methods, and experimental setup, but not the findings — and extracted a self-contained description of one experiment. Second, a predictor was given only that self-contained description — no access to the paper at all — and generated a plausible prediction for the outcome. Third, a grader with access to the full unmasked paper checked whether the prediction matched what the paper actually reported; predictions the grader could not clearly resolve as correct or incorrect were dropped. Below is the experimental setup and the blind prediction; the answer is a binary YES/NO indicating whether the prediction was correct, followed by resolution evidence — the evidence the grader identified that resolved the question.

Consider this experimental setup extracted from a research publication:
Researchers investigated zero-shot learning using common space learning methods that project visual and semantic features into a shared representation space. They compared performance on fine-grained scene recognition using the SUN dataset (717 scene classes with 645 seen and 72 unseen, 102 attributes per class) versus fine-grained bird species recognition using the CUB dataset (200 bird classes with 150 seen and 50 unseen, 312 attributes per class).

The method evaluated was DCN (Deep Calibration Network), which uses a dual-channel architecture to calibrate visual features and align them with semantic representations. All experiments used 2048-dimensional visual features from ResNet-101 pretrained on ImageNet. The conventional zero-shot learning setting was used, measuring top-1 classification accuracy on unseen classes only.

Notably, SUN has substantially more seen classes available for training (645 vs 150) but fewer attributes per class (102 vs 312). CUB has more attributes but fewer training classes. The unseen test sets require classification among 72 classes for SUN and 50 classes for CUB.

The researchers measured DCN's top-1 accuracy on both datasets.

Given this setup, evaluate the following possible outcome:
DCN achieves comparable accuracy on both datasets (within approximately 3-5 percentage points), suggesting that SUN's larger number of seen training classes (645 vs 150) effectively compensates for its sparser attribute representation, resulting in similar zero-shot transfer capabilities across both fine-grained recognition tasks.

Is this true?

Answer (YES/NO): NO